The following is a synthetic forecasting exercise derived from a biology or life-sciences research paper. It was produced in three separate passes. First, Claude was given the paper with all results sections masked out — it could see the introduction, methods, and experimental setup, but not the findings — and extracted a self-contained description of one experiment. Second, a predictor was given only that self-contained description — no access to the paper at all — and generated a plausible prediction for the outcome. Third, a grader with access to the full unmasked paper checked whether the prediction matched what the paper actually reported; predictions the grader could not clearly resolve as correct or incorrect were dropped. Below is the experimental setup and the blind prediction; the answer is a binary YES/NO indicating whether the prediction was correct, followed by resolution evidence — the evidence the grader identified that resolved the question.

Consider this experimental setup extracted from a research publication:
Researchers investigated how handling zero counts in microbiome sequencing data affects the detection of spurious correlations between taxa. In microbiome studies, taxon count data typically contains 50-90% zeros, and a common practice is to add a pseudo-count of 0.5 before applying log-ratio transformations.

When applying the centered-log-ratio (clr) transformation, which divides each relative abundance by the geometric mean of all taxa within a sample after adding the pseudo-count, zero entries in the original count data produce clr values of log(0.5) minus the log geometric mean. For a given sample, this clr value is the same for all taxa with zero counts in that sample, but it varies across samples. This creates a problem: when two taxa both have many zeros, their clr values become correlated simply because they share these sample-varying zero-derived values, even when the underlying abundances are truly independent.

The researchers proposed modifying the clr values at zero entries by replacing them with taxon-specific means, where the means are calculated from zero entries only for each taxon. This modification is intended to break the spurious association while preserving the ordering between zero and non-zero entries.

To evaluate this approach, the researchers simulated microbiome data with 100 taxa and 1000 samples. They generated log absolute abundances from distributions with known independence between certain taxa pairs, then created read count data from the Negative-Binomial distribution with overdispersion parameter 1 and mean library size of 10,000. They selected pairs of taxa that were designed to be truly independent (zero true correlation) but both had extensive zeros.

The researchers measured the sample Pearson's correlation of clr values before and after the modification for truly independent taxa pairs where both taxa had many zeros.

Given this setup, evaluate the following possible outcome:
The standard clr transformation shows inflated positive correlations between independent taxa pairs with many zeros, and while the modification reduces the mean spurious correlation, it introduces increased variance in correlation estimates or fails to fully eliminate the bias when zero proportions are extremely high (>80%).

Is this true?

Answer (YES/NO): NO